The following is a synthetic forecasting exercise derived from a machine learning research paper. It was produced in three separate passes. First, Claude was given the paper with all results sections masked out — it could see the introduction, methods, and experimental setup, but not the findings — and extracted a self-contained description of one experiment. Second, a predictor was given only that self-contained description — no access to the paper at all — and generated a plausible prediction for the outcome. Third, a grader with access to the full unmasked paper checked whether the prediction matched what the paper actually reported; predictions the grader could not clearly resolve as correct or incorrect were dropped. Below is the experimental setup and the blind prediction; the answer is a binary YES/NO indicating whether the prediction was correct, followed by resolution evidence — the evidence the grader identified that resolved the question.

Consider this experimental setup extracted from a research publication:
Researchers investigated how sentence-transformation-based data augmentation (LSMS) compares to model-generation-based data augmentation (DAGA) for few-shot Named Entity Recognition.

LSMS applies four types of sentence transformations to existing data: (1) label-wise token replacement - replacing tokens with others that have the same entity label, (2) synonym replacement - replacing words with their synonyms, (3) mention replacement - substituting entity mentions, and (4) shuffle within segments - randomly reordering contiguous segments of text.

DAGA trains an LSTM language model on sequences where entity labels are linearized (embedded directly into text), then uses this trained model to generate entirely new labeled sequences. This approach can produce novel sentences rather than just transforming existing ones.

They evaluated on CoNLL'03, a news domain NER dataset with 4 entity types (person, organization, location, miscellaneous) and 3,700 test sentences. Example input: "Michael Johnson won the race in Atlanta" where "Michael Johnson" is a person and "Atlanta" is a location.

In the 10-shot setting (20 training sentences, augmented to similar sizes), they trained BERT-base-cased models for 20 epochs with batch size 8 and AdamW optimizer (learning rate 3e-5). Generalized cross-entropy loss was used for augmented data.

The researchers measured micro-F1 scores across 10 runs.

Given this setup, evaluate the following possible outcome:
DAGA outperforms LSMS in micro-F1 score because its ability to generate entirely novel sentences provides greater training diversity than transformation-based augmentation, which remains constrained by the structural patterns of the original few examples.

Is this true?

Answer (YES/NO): NO